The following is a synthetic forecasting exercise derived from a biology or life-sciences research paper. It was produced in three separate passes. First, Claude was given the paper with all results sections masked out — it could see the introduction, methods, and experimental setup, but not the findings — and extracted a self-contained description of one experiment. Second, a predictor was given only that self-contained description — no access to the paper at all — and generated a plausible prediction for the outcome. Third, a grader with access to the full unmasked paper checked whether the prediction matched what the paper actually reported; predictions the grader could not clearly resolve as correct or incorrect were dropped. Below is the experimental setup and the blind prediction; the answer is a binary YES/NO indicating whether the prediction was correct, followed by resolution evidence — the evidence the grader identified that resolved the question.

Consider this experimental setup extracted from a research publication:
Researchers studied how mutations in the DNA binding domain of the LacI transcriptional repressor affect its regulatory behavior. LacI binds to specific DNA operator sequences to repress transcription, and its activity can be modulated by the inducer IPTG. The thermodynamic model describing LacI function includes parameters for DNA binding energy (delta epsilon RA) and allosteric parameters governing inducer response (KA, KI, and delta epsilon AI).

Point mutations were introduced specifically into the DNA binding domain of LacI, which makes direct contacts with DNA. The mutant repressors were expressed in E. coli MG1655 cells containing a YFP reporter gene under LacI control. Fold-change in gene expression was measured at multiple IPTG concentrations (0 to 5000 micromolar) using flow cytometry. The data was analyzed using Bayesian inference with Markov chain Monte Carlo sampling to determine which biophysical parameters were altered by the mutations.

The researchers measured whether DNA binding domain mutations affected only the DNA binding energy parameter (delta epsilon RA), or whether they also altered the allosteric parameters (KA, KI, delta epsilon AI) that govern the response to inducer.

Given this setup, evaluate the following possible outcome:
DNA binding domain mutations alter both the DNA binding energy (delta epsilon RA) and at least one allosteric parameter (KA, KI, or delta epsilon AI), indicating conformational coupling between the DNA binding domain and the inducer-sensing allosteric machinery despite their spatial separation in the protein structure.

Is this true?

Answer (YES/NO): NO